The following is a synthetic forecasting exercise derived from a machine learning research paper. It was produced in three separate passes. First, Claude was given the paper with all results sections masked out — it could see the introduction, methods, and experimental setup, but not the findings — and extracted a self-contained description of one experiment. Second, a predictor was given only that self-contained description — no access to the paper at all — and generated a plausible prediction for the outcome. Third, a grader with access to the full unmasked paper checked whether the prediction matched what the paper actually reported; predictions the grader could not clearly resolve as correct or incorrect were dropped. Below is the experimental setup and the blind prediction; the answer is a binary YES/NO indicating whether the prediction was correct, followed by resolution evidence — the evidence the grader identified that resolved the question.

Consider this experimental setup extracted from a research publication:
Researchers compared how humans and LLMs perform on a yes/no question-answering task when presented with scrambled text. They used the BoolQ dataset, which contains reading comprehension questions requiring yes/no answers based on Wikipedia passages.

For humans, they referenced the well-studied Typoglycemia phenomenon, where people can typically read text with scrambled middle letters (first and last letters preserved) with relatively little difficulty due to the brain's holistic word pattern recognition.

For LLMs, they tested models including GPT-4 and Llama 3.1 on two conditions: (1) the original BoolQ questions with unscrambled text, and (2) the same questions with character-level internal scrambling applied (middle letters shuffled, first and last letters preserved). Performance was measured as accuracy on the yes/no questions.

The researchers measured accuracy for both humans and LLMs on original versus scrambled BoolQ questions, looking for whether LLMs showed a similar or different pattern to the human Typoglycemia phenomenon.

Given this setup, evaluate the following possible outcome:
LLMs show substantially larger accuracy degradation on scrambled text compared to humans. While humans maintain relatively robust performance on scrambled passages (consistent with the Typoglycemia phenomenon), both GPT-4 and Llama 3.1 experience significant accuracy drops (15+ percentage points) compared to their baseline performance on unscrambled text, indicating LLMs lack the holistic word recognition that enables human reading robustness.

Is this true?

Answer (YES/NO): NO